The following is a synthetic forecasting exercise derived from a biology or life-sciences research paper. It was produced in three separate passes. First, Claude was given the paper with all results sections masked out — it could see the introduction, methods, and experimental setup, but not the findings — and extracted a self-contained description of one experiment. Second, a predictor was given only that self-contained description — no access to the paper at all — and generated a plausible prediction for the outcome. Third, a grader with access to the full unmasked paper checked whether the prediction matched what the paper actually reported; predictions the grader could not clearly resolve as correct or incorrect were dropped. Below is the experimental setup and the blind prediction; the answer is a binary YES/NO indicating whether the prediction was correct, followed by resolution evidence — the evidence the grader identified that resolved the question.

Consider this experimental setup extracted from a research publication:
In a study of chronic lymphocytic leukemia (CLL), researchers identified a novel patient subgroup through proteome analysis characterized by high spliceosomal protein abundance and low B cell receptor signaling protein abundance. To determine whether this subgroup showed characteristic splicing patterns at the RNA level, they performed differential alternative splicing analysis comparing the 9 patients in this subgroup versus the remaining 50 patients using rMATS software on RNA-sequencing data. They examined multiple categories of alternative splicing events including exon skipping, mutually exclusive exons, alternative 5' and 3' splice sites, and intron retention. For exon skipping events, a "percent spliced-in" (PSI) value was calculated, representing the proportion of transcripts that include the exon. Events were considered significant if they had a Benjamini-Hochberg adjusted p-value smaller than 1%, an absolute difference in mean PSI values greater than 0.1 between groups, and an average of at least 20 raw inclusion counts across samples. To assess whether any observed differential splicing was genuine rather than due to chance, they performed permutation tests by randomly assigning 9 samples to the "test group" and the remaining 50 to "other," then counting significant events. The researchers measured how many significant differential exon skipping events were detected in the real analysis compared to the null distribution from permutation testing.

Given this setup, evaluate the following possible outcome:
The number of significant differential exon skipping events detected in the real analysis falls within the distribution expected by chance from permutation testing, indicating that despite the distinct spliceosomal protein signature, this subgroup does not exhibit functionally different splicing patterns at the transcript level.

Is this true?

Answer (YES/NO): NO